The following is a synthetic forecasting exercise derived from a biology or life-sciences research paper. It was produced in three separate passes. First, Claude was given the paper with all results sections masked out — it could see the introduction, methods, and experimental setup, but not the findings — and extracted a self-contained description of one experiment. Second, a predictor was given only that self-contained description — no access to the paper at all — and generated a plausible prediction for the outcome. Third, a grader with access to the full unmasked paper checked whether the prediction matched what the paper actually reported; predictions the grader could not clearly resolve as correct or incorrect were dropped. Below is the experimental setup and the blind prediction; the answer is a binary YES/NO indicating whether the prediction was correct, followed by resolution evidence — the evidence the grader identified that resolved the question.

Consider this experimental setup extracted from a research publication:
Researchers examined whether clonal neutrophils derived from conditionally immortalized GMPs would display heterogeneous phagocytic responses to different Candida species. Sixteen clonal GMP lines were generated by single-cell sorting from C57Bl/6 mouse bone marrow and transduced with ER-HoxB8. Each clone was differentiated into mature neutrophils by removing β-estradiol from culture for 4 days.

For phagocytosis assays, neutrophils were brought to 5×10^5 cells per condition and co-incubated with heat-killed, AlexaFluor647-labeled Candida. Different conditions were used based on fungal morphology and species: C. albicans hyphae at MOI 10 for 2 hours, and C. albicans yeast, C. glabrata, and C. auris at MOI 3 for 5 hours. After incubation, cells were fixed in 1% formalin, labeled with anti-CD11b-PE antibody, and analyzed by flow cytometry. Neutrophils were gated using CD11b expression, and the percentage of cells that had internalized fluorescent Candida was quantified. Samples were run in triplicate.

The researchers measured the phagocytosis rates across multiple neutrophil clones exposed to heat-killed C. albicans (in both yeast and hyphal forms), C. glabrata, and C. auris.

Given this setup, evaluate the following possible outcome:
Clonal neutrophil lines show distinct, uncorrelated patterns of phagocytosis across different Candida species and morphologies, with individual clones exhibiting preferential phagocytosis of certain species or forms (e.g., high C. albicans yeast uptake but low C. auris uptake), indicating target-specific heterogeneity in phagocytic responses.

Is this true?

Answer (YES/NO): NO